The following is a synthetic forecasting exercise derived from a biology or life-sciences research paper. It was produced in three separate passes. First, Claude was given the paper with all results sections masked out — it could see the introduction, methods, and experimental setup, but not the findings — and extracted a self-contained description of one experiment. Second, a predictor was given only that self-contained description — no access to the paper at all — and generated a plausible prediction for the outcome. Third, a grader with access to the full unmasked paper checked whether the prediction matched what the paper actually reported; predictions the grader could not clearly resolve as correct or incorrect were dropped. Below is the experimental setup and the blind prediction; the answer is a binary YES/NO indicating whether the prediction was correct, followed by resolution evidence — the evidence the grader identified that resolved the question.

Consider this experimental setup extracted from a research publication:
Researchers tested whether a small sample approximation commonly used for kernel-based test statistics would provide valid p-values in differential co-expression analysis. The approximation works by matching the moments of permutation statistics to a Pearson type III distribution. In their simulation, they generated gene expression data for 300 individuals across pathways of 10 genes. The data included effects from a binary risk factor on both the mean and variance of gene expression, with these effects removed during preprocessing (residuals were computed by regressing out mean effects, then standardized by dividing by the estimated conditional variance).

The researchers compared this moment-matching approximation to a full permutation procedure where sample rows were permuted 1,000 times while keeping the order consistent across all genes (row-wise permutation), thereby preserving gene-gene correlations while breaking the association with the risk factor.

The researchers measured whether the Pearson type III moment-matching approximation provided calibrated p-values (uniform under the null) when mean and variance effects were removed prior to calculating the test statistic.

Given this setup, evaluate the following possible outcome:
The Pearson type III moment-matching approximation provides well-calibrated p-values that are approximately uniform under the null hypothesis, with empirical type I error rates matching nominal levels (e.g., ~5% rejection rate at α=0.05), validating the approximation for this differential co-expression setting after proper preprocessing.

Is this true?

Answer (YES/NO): NO